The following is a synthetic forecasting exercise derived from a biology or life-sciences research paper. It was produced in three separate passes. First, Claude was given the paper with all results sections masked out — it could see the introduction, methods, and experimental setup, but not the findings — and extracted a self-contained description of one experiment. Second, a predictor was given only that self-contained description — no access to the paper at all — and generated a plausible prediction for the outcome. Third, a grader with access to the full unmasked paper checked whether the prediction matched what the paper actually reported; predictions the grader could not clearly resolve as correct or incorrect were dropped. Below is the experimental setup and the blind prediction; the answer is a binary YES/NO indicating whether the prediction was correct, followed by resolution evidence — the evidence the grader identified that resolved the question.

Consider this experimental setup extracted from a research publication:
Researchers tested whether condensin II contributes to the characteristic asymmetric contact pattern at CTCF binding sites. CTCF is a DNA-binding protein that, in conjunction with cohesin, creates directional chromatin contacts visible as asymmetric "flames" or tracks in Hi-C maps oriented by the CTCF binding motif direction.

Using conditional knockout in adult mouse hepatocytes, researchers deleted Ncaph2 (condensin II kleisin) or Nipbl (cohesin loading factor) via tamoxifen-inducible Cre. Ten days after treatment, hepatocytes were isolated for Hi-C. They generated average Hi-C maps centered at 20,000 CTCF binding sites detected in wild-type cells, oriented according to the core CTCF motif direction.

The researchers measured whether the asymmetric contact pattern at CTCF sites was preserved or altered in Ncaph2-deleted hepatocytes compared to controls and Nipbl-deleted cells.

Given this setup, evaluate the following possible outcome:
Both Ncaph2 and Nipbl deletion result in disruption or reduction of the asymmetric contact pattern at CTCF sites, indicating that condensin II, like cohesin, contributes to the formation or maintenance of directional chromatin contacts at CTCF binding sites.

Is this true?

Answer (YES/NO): NO